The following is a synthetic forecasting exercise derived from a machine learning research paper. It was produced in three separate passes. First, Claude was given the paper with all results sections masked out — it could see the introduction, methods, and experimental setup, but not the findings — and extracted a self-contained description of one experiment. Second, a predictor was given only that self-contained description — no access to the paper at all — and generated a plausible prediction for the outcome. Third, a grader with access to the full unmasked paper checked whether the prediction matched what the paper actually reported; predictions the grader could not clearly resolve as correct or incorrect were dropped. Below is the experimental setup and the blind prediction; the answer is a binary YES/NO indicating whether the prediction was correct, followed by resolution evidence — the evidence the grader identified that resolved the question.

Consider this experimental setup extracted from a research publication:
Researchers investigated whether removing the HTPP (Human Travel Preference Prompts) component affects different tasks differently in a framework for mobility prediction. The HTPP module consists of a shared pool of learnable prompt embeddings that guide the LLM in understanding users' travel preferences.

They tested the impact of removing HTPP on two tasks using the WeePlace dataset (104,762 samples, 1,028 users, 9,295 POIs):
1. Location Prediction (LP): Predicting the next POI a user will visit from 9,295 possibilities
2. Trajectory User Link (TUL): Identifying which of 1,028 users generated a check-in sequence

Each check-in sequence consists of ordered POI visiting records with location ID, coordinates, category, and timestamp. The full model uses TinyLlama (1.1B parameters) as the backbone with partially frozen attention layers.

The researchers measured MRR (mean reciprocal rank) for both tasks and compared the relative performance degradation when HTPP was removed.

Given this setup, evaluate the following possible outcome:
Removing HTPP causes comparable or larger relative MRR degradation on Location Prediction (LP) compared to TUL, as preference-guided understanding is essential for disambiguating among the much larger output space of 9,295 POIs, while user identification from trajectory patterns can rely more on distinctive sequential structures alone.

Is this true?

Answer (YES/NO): YES